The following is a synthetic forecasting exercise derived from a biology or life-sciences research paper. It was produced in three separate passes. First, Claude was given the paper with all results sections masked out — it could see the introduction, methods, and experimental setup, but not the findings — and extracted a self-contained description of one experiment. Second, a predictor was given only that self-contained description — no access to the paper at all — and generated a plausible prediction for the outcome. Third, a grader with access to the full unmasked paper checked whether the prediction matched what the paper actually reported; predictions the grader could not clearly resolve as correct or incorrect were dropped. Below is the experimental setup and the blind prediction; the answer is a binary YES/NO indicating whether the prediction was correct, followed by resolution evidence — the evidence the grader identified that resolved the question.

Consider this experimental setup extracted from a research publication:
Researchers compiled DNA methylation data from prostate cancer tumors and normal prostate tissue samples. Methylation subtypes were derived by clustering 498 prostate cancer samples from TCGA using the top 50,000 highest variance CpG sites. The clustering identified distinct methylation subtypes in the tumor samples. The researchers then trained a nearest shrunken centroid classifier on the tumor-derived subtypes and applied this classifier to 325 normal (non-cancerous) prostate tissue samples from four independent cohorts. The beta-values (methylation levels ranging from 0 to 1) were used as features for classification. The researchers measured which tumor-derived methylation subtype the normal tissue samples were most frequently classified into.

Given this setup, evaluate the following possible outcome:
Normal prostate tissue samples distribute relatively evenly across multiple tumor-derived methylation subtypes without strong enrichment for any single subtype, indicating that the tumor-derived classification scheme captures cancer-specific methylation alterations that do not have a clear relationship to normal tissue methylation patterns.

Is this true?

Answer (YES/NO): NO